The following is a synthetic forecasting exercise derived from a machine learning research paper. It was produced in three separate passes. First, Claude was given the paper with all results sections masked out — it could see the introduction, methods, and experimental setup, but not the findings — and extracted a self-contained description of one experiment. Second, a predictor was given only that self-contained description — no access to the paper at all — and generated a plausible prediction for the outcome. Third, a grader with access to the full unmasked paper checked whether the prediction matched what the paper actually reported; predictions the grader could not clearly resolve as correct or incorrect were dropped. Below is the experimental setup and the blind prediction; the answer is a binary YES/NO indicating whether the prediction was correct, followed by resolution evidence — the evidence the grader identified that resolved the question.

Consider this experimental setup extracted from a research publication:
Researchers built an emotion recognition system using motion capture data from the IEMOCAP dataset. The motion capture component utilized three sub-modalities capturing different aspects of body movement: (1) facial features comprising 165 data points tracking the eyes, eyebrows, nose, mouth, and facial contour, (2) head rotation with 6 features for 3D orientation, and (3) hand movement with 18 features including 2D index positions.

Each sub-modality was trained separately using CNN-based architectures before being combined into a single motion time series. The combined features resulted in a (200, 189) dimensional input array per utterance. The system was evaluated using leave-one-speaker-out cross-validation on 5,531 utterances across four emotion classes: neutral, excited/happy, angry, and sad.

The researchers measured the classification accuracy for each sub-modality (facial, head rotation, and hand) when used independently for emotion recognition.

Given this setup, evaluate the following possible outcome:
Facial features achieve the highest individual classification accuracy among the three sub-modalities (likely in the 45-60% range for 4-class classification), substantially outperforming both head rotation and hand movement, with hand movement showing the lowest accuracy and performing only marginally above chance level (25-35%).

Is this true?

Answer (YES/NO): NO